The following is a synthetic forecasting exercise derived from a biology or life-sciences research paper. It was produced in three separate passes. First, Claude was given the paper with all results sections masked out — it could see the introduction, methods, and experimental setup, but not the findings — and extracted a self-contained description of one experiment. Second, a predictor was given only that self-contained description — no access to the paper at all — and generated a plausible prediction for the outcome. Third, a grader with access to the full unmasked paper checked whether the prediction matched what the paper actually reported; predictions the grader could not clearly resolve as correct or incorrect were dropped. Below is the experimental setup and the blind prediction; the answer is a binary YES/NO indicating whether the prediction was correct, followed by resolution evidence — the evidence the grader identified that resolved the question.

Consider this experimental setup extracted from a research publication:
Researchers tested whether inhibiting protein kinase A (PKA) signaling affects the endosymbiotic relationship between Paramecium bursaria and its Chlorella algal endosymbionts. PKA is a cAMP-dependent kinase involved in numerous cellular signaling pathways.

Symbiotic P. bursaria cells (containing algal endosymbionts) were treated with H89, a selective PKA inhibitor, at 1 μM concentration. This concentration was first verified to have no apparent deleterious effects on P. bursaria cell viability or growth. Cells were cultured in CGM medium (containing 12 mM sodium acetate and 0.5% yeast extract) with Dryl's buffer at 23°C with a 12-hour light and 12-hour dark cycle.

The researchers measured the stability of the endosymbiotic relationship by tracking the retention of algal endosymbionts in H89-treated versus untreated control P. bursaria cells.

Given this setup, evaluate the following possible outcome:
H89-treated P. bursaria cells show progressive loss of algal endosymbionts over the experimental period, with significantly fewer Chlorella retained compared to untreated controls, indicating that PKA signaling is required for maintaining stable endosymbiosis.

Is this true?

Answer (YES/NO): YES